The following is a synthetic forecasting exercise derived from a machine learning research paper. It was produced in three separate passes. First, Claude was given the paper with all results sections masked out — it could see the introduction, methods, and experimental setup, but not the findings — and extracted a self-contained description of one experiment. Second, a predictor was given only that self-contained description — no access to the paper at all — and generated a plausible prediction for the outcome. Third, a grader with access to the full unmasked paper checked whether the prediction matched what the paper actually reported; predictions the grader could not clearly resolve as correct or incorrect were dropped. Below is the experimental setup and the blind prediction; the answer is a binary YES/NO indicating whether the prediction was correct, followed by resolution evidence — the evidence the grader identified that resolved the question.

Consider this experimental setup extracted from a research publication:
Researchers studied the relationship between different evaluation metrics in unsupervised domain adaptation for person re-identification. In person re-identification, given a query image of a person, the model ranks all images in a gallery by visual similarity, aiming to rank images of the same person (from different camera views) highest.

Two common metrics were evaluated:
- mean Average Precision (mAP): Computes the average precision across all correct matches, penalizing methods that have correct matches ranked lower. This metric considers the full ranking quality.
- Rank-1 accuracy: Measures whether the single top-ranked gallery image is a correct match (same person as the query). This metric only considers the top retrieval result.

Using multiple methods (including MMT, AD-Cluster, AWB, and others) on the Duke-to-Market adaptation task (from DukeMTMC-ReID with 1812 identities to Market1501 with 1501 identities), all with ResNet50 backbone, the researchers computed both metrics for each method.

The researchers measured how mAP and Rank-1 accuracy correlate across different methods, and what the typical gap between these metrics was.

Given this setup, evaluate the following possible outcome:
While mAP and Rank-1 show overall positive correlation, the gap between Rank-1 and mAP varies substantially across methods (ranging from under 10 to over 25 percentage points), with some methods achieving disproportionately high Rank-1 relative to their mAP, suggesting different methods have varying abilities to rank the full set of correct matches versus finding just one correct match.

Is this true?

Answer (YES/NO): NO